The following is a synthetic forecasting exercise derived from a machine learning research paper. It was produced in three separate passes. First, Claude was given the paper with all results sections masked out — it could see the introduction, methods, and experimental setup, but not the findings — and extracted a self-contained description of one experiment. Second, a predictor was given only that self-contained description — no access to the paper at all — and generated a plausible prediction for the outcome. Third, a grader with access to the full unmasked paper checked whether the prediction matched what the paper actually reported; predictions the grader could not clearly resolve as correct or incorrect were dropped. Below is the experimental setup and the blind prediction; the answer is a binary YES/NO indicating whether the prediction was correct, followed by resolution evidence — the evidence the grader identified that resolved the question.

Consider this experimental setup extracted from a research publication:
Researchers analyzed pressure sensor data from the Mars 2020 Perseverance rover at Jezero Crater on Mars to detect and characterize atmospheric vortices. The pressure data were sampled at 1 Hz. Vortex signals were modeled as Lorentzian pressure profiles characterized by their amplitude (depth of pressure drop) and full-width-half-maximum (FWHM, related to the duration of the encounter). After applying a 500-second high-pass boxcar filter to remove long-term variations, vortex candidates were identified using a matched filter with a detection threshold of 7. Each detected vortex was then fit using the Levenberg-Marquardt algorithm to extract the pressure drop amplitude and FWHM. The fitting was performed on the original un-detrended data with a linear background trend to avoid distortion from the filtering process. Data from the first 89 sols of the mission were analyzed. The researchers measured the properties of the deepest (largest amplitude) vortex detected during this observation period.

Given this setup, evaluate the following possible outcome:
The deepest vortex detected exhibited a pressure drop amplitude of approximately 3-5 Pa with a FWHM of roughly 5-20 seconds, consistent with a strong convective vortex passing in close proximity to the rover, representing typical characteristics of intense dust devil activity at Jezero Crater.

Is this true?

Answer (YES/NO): NO